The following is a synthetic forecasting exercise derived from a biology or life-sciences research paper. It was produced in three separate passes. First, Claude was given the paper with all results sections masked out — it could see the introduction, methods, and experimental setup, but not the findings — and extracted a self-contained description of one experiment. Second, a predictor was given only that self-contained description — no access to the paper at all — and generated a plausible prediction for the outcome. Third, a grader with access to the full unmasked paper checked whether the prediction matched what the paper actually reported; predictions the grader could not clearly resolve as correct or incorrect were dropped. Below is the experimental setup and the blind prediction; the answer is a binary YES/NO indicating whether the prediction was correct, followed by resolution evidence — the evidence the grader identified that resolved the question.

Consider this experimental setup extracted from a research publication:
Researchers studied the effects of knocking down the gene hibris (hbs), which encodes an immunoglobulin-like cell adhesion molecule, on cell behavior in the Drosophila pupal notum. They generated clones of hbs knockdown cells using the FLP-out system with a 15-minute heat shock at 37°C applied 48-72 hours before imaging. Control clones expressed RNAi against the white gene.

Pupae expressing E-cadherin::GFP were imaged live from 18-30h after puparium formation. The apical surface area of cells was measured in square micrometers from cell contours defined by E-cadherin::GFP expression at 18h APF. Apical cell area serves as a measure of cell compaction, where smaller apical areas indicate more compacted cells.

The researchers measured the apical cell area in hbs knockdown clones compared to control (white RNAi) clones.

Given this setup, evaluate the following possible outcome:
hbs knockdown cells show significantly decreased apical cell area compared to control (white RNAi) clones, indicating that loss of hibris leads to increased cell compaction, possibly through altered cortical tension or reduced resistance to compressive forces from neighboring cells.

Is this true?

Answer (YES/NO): YES